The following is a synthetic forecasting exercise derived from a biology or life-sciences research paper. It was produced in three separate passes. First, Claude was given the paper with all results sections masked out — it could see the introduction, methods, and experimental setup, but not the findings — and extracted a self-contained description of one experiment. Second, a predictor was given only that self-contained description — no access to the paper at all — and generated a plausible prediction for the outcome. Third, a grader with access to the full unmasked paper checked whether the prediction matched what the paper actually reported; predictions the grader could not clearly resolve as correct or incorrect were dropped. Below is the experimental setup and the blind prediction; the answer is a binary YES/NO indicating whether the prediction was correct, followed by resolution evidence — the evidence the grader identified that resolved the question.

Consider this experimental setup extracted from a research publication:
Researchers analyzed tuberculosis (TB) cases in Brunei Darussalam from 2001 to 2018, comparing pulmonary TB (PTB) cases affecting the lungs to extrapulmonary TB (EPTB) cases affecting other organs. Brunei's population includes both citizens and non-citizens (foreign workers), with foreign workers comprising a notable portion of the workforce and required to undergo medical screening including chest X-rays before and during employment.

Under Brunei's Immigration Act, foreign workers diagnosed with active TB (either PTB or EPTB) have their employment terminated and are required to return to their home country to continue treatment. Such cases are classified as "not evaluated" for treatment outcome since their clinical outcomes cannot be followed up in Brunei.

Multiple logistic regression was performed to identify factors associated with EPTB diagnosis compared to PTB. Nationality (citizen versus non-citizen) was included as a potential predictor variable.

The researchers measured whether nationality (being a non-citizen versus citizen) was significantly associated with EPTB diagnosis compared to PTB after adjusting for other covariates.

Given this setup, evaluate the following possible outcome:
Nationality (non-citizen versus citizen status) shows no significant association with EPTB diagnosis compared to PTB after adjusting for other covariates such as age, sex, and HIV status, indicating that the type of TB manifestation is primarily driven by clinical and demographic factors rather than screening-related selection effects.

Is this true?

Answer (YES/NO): NO